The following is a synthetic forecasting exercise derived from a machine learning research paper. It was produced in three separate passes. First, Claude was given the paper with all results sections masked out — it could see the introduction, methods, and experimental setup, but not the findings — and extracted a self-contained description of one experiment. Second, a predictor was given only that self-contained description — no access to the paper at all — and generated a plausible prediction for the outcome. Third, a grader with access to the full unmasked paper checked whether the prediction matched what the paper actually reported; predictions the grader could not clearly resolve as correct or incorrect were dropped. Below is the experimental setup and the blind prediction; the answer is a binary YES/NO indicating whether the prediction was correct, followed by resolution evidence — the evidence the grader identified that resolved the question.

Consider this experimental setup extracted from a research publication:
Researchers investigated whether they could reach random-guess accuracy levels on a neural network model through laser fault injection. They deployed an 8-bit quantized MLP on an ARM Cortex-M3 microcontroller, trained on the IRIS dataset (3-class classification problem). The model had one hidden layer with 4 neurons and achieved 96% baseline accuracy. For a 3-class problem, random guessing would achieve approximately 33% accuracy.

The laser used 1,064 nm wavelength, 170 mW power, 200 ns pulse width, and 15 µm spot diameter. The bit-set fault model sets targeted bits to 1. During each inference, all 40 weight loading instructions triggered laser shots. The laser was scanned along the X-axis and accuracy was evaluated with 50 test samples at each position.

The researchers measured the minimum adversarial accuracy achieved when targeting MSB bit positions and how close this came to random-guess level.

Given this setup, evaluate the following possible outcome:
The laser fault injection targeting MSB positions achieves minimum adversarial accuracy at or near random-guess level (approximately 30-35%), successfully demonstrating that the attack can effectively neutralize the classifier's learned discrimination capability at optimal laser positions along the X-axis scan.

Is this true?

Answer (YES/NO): YES